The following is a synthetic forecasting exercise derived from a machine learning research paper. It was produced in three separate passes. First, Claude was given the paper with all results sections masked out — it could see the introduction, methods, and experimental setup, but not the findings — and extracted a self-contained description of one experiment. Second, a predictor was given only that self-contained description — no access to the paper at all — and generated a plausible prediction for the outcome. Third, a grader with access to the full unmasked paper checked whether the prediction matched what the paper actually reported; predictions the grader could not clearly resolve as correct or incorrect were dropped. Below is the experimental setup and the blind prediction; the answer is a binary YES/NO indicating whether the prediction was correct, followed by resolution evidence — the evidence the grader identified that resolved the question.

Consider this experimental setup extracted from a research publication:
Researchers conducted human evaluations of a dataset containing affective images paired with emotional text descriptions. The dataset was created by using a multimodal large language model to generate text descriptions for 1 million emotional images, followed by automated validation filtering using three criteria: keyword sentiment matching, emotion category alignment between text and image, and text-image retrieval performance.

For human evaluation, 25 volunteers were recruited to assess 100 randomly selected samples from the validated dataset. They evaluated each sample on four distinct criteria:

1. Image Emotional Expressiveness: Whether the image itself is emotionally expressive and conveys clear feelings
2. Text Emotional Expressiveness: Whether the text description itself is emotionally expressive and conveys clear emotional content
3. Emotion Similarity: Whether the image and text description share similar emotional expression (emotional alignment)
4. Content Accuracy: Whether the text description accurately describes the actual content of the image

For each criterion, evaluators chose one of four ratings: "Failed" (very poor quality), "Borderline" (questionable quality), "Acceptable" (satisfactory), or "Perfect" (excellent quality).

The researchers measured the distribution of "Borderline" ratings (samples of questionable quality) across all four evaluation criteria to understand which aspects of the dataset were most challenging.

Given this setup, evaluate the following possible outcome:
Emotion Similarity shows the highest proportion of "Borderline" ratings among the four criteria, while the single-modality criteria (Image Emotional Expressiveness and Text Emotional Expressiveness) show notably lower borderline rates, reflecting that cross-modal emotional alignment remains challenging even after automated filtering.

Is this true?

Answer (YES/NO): YES